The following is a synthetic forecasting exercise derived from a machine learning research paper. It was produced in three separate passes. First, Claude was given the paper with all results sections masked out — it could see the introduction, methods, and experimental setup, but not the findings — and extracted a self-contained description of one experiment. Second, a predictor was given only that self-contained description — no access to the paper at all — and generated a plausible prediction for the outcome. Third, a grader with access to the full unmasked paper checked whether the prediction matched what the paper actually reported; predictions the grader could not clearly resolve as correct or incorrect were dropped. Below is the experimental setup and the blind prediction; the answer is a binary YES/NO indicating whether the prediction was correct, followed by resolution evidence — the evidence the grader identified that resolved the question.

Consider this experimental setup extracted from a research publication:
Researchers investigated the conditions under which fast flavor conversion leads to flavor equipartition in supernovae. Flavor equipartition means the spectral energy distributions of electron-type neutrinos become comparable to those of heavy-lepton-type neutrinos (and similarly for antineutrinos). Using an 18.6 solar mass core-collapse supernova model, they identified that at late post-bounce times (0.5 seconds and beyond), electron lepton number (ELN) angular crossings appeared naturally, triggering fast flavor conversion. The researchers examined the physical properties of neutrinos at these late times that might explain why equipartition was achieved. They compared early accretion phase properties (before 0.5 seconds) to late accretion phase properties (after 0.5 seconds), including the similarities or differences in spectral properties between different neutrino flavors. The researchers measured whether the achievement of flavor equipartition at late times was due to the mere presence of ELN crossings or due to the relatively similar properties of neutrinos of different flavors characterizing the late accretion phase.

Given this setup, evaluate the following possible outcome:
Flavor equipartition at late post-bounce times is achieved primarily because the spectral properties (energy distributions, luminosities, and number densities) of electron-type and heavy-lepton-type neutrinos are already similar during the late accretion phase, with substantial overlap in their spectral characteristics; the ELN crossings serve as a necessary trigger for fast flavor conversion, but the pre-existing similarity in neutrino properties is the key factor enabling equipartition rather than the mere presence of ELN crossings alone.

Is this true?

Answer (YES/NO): YES